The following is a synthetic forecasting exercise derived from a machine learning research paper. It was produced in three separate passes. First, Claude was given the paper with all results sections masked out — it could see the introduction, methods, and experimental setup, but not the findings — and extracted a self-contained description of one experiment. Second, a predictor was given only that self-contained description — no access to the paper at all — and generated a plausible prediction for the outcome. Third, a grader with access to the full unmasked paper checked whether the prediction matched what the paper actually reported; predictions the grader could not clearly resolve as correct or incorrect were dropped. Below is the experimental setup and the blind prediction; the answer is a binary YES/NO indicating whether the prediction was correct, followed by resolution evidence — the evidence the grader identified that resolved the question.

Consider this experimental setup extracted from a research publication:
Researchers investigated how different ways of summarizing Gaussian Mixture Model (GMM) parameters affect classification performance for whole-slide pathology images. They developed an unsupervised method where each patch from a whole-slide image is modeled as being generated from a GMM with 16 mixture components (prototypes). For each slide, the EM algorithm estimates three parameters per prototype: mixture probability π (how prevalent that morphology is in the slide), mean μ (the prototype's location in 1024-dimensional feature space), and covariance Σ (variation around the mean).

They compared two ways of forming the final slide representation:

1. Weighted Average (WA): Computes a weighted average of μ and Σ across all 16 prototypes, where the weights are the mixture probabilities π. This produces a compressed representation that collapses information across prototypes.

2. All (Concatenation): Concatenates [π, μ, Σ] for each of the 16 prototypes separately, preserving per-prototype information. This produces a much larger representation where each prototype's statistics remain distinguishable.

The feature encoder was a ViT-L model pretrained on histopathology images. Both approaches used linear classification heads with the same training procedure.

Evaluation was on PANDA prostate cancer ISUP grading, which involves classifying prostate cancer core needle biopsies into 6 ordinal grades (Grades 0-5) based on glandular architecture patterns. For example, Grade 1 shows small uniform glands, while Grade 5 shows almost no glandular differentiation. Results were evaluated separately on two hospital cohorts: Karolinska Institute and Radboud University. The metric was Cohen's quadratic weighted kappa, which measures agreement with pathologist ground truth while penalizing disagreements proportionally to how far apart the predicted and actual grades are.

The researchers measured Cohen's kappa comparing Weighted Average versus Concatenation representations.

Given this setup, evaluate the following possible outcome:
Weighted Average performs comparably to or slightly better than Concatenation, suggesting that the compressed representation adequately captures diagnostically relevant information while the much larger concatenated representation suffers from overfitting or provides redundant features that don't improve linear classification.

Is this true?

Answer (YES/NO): NO